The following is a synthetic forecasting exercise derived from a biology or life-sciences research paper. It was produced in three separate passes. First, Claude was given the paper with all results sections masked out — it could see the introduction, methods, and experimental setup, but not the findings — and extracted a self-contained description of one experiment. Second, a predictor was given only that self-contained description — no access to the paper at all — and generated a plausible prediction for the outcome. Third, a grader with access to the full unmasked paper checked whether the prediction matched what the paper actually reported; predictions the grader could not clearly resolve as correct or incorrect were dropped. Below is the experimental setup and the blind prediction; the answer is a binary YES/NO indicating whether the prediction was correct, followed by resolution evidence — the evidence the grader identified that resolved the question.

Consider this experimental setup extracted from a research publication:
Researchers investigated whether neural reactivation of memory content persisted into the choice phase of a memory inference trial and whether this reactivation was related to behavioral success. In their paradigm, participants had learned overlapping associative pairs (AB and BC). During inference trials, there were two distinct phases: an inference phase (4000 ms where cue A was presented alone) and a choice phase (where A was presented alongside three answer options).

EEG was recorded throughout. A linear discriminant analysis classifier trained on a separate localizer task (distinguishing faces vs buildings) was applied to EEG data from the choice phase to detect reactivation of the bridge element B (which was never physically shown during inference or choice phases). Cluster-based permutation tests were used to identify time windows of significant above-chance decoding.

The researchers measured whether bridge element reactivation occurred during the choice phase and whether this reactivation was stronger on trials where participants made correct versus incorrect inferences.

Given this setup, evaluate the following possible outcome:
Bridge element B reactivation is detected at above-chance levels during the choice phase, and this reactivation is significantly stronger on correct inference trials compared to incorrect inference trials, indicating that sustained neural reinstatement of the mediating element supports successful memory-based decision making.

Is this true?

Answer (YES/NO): YES